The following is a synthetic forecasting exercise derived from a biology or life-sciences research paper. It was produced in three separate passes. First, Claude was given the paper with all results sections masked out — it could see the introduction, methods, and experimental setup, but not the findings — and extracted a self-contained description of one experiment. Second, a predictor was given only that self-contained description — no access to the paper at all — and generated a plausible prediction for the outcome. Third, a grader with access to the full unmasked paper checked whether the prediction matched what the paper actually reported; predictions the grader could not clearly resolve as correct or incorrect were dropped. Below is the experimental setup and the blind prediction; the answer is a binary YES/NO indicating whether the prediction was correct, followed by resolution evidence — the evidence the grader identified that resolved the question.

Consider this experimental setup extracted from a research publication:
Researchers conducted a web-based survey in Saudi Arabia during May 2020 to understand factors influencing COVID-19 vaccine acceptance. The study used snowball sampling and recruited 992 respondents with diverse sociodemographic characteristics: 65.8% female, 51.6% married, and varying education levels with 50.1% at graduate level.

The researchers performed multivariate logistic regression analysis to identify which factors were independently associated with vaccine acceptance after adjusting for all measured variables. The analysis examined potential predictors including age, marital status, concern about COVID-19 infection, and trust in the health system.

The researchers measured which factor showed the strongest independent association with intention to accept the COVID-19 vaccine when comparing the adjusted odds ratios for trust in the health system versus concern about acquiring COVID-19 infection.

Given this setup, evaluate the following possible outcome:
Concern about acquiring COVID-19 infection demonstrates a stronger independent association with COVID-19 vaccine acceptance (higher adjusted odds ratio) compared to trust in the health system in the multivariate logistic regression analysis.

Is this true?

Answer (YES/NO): NO